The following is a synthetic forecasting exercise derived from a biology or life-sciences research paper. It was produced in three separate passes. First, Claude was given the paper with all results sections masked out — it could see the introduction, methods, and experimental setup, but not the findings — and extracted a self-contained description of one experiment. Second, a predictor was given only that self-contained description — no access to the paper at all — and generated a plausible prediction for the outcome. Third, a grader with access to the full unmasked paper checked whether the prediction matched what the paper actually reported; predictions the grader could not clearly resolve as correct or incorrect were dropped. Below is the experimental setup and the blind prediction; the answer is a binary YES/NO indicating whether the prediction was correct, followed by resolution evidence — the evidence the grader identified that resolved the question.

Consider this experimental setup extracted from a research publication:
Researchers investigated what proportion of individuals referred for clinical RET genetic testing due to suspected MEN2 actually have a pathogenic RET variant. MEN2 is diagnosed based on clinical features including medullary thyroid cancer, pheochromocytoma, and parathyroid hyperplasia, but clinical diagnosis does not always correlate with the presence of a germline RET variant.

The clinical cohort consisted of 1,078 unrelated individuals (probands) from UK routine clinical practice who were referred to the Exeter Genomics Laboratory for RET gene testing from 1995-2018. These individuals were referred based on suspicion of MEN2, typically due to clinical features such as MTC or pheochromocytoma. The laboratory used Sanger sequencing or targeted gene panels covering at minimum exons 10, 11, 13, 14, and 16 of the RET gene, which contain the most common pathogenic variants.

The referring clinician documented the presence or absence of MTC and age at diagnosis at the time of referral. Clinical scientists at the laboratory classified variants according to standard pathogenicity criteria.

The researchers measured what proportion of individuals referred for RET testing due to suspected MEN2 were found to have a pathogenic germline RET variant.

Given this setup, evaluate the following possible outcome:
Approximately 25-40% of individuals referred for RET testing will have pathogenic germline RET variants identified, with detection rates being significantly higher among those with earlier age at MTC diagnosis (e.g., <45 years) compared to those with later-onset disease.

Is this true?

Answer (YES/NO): NO